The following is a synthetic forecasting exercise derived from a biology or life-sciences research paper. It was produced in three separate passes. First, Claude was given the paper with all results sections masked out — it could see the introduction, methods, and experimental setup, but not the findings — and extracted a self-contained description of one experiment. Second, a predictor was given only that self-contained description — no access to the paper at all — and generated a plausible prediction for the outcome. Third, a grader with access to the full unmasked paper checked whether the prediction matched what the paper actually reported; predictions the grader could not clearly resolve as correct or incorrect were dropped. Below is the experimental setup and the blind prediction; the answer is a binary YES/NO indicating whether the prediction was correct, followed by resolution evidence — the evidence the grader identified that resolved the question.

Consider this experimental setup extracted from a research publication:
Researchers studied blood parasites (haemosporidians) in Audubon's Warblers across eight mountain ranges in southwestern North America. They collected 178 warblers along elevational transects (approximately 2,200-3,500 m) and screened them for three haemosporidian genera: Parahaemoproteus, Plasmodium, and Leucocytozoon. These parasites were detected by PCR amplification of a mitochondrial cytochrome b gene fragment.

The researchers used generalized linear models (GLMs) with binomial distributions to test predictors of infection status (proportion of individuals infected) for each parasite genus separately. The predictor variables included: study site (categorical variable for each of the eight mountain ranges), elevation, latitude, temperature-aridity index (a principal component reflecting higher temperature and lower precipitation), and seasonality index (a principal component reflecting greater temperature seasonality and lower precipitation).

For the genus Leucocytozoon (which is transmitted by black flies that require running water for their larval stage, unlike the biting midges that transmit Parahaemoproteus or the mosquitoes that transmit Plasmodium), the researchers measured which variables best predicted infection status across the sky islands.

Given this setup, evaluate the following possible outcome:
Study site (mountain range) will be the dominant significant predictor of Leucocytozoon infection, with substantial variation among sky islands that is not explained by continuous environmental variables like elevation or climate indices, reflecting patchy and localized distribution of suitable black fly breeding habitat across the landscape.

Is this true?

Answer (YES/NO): YES